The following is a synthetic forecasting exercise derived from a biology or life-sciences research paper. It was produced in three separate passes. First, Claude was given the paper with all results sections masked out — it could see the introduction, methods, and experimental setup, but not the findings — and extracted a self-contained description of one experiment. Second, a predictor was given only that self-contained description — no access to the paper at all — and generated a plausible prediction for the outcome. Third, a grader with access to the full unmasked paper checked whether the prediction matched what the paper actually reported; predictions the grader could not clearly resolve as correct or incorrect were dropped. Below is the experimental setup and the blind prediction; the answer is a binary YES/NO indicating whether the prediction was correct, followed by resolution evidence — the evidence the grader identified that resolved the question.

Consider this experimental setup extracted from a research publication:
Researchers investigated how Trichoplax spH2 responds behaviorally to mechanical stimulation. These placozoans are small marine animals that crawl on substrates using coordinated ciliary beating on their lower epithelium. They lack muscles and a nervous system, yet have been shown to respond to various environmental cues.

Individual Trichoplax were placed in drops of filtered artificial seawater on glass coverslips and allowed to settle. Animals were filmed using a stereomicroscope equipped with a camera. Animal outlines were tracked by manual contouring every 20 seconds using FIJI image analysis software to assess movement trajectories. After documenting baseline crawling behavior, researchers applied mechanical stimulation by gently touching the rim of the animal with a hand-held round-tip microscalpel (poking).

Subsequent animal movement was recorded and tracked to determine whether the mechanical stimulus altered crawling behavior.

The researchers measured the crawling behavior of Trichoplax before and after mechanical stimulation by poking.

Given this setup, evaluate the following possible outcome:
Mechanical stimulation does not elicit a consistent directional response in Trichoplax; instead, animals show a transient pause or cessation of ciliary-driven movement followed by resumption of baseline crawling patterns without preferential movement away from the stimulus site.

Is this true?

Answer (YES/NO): NO